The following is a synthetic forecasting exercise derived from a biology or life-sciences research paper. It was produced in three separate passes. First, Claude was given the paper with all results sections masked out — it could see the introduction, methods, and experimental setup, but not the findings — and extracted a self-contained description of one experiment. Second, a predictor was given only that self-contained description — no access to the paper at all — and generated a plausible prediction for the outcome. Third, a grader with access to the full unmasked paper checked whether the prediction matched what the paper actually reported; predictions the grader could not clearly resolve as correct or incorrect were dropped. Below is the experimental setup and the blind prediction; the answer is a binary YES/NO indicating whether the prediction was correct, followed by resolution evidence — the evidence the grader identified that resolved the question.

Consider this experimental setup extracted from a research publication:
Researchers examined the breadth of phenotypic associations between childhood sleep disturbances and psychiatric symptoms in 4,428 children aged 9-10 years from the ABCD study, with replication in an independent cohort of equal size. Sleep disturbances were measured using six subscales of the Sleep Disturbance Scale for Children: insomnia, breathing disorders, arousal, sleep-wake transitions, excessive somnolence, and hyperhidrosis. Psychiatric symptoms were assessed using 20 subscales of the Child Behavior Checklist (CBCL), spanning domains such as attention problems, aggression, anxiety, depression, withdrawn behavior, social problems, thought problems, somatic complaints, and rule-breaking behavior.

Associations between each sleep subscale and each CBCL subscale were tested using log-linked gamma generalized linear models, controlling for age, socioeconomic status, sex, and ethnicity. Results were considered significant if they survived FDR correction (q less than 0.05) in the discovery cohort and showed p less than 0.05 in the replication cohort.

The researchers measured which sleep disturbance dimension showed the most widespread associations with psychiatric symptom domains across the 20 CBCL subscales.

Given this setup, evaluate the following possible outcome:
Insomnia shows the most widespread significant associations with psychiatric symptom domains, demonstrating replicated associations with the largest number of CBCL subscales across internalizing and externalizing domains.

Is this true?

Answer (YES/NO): NO